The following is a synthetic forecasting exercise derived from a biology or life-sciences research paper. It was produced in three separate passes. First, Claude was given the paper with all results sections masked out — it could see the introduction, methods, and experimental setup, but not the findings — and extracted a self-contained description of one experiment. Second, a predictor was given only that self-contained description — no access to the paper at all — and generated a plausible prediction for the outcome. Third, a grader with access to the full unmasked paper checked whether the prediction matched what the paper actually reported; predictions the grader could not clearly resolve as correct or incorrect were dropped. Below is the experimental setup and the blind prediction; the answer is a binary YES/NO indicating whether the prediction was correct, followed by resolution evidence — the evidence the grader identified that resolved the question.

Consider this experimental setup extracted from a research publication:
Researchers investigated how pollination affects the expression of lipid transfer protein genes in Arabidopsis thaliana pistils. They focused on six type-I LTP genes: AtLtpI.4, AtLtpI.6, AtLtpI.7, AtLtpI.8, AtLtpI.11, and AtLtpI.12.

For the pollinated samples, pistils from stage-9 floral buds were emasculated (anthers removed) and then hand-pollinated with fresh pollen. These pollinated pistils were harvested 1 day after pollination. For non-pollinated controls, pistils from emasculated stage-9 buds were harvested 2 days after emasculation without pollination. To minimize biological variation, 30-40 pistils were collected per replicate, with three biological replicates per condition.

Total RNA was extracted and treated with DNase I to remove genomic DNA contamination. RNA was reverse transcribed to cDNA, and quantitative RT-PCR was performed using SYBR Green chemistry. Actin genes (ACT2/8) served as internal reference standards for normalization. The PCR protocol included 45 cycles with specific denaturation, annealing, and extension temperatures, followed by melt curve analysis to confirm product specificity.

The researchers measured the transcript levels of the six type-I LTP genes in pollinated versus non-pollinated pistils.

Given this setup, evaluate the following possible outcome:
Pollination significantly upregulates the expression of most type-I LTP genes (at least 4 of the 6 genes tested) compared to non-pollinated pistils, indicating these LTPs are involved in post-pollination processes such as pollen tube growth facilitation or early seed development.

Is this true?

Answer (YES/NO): YES